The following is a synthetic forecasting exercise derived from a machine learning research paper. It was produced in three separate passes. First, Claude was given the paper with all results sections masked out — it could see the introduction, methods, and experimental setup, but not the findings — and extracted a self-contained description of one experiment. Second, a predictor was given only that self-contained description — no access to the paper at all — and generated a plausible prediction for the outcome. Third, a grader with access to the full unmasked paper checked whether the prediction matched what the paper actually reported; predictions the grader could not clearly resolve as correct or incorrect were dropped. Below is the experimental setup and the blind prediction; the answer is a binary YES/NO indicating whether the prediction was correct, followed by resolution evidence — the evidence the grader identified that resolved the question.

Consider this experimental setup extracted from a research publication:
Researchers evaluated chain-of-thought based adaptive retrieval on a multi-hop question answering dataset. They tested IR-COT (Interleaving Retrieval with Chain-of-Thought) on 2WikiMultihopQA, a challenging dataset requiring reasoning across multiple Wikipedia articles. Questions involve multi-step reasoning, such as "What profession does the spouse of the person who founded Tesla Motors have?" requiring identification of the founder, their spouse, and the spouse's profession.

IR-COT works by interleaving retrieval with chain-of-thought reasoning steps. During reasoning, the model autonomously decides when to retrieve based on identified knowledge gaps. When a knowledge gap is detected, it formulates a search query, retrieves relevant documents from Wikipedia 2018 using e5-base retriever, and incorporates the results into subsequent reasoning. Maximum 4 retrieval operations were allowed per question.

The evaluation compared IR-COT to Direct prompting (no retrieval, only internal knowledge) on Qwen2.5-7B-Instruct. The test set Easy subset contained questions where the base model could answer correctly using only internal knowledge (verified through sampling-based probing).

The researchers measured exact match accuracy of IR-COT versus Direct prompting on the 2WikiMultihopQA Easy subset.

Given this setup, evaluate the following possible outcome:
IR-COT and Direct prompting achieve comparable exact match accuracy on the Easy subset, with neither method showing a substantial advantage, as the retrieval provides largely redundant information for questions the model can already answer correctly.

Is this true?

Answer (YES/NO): NO